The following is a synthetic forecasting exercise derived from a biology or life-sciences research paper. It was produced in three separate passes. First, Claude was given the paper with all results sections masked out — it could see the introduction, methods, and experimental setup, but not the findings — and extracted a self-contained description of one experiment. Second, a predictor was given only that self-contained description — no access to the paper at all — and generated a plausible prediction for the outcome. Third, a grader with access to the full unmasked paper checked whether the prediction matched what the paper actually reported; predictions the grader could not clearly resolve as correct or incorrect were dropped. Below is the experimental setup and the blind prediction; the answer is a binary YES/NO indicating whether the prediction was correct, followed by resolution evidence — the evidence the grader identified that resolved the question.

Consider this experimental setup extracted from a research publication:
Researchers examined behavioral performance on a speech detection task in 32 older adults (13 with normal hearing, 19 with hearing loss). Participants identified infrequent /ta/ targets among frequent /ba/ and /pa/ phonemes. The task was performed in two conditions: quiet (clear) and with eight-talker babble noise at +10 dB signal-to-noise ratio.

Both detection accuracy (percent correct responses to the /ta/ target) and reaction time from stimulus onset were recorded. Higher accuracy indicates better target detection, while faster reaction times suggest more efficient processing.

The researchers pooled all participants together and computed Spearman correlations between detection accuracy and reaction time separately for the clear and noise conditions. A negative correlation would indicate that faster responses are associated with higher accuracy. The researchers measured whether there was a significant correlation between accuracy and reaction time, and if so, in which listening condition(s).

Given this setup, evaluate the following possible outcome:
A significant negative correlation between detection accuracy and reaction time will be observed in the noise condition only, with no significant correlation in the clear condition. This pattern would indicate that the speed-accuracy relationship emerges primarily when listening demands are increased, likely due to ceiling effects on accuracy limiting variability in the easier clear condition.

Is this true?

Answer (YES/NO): NO